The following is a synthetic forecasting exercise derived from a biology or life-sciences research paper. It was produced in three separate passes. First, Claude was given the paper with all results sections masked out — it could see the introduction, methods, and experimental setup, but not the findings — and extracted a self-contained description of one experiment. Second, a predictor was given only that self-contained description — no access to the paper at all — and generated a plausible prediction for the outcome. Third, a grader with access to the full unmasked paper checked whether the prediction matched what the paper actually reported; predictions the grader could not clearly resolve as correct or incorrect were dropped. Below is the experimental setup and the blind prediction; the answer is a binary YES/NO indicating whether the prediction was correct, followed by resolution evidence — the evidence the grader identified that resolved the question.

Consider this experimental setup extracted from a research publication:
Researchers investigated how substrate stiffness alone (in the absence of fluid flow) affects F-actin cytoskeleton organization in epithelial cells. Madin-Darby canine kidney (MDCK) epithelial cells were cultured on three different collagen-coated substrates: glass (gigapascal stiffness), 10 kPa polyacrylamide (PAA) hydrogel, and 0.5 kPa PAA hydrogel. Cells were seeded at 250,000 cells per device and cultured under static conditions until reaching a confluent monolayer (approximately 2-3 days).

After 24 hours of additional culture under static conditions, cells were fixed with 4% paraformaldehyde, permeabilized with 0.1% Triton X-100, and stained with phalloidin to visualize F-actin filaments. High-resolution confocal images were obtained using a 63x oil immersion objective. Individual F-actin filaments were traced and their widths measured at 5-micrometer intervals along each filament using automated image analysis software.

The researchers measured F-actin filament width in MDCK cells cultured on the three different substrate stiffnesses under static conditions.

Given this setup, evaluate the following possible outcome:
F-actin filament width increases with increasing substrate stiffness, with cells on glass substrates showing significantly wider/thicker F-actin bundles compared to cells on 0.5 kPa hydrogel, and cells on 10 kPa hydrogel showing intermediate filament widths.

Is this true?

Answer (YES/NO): YES